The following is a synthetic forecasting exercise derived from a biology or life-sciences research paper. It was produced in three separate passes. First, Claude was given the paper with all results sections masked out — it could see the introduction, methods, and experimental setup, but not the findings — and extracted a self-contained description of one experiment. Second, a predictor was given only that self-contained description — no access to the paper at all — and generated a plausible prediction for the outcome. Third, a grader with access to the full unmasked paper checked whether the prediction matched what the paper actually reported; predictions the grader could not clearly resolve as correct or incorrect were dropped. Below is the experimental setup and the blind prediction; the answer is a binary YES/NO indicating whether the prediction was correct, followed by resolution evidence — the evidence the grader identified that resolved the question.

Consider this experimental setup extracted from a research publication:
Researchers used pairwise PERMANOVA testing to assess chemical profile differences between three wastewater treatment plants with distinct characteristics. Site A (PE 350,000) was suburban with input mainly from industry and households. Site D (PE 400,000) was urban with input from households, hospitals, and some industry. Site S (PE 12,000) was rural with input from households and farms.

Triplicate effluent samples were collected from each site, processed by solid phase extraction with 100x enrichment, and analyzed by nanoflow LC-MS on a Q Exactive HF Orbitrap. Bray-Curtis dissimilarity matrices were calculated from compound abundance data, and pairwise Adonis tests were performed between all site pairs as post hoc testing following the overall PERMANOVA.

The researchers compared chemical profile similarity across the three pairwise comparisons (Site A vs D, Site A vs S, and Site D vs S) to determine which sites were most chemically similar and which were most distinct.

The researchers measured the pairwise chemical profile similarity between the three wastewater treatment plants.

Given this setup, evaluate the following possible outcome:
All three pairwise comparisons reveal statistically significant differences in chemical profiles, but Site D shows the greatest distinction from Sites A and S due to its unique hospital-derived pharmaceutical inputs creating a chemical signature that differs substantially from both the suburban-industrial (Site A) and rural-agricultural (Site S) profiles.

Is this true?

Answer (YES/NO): NO